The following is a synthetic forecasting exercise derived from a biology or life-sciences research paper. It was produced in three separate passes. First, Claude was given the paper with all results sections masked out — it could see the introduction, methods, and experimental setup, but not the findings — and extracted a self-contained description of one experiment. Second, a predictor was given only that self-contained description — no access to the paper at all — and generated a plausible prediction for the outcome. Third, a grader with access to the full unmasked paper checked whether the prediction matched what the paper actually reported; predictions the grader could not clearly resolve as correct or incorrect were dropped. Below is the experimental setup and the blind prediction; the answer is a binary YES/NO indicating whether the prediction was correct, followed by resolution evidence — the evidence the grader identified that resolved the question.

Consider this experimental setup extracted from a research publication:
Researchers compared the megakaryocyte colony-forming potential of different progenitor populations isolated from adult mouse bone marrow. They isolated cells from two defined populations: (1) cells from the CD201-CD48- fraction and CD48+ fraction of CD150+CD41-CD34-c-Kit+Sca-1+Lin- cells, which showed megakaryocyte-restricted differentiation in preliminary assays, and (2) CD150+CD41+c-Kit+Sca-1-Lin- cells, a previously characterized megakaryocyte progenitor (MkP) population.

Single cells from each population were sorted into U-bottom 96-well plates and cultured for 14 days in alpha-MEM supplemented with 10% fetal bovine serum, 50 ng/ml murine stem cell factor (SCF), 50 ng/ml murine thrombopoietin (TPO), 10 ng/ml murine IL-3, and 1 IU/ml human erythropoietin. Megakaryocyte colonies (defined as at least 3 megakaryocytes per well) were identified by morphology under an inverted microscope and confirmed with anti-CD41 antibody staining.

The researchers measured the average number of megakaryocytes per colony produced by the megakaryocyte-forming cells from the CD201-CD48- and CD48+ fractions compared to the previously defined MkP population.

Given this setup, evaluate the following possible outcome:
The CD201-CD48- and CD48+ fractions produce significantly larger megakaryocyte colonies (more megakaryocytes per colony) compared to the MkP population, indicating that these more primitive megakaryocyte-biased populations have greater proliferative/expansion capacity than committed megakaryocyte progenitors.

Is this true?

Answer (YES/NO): YES